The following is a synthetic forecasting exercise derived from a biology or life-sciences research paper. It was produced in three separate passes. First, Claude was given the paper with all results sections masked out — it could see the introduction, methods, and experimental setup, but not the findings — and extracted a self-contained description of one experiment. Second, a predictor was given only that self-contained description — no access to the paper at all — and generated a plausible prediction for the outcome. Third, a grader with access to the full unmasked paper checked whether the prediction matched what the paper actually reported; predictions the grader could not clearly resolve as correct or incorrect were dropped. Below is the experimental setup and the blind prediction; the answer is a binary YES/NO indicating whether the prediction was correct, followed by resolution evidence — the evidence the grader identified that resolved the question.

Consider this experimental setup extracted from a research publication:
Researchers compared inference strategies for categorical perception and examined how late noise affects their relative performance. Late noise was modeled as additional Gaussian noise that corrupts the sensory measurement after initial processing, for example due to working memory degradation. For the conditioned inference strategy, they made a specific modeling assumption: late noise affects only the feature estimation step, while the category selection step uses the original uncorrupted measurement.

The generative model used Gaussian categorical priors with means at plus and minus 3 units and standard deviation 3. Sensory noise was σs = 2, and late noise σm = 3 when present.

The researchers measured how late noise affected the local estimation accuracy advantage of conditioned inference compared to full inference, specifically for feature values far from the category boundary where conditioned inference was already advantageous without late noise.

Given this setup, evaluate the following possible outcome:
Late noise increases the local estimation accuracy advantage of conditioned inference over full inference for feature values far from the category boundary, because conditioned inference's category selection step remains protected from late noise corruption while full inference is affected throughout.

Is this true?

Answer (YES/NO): YES